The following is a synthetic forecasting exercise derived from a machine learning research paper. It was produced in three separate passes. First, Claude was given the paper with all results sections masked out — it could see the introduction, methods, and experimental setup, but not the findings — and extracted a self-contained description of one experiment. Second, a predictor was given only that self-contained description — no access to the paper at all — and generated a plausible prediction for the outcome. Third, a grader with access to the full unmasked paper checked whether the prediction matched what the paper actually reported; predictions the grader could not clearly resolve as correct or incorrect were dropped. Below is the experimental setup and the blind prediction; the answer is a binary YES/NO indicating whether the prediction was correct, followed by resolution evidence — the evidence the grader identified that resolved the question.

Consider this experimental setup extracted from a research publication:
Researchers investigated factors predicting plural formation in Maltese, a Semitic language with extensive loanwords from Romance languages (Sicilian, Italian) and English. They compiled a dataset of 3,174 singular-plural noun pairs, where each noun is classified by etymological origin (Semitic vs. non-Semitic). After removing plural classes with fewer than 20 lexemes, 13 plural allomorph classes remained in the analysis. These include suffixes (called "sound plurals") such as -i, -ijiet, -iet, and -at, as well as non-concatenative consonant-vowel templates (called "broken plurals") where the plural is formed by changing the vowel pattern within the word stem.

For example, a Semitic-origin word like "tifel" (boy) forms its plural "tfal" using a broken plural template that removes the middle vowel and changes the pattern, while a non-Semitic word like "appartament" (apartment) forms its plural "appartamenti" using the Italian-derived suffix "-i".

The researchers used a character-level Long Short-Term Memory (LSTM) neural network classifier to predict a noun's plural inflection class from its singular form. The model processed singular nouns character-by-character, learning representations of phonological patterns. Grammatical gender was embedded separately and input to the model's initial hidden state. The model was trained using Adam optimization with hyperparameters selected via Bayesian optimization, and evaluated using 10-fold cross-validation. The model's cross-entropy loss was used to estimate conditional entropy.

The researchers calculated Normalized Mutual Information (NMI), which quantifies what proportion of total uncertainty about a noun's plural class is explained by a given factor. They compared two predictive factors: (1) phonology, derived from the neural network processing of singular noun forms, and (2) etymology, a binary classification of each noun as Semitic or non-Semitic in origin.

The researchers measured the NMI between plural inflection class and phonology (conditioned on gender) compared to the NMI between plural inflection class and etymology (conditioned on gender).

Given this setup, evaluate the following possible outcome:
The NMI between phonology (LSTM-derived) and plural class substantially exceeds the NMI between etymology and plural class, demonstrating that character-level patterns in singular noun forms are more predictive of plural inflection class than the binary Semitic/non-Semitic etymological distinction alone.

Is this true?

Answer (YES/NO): YES